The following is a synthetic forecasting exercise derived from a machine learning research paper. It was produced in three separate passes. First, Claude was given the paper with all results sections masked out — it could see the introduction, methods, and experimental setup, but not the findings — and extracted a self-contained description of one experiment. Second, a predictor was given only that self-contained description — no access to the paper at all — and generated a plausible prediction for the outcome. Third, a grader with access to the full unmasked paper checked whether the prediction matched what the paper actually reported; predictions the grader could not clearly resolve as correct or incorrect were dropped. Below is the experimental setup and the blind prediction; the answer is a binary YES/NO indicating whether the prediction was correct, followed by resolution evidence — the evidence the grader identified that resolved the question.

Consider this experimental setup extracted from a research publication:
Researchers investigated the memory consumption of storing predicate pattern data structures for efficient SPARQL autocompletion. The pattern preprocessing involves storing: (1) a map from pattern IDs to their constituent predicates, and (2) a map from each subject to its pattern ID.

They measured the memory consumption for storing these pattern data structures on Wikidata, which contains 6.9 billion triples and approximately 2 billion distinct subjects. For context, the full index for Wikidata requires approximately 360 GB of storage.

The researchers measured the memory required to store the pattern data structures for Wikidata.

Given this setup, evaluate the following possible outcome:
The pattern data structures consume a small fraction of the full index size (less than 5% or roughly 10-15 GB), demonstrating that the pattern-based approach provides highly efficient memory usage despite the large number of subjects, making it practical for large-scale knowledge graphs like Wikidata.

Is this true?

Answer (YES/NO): NO